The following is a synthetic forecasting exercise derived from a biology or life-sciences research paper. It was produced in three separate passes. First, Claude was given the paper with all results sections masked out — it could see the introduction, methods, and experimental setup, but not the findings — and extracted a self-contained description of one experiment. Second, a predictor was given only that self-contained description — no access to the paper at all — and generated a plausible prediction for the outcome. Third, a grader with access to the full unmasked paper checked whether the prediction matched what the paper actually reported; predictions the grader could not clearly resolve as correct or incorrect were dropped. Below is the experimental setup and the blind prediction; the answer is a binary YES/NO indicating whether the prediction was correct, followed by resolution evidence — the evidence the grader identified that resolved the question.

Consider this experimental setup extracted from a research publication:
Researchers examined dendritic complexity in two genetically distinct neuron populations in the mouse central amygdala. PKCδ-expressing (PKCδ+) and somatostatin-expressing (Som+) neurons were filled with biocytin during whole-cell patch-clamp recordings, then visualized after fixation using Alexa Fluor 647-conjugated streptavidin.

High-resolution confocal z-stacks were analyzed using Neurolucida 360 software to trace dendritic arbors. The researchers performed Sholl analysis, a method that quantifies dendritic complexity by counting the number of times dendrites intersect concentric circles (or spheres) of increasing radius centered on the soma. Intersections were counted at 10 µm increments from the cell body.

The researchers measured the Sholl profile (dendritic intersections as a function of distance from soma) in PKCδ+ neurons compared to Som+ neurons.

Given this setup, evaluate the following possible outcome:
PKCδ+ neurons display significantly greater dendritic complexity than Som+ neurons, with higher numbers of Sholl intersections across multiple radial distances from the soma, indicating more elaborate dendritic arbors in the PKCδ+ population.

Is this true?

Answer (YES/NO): NO